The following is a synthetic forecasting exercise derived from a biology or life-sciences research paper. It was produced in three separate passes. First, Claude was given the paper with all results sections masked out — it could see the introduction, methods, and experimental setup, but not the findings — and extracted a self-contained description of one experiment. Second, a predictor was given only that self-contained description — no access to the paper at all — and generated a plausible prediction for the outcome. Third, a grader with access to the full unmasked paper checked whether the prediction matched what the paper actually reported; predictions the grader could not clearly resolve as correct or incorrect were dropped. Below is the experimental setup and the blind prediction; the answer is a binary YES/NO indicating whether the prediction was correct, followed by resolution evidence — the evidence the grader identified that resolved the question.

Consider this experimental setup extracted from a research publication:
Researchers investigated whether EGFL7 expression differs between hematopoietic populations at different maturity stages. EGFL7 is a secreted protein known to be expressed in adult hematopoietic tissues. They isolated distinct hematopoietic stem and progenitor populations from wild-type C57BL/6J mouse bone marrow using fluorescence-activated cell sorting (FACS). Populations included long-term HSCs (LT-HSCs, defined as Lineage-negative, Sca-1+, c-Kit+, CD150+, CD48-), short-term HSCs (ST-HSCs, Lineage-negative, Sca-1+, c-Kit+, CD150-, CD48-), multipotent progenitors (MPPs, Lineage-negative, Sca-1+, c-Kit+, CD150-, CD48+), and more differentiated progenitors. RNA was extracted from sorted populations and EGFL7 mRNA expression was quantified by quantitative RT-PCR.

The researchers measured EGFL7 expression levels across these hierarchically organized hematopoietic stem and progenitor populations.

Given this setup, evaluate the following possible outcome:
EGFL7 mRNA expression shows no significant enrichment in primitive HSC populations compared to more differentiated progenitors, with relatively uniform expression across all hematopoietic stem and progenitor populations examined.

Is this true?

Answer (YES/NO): NO